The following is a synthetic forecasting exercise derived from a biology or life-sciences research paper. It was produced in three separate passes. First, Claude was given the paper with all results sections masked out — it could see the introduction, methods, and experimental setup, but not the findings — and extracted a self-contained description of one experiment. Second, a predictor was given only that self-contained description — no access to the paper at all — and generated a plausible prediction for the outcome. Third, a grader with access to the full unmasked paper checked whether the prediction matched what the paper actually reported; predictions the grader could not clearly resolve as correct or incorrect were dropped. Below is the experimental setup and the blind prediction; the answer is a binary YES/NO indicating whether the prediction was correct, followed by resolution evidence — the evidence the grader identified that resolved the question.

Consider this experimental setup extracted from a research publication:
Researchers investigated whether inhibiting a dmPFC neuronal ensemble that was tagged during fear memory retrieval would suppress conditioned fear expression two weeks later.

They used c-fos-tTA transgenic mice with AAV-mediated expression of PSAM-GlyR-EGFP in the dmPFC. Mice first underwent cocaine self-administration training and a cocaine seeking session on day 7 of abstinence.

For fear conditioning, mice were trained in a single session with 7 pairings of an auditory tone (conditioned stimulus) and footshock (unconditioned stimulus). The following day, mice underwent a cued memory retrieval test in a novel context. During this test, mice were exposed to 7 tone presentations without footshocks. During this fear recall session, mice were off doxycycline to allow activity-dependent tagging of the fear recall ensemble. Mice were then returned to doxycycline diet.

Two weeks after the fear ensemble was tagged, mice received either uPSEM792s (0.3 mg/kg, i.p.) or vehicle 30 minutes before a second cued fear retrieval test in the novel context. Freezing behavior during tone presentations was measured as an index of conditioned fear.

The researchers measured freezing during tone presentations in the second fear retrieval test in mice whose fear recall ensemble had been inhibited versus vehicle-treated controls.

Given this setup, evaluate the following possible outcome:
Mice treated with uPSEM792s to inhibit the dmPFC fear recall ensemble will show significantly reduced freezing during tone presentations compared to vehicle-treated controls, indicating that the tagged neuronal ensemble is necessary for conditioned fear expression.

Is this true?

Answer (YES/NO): YES